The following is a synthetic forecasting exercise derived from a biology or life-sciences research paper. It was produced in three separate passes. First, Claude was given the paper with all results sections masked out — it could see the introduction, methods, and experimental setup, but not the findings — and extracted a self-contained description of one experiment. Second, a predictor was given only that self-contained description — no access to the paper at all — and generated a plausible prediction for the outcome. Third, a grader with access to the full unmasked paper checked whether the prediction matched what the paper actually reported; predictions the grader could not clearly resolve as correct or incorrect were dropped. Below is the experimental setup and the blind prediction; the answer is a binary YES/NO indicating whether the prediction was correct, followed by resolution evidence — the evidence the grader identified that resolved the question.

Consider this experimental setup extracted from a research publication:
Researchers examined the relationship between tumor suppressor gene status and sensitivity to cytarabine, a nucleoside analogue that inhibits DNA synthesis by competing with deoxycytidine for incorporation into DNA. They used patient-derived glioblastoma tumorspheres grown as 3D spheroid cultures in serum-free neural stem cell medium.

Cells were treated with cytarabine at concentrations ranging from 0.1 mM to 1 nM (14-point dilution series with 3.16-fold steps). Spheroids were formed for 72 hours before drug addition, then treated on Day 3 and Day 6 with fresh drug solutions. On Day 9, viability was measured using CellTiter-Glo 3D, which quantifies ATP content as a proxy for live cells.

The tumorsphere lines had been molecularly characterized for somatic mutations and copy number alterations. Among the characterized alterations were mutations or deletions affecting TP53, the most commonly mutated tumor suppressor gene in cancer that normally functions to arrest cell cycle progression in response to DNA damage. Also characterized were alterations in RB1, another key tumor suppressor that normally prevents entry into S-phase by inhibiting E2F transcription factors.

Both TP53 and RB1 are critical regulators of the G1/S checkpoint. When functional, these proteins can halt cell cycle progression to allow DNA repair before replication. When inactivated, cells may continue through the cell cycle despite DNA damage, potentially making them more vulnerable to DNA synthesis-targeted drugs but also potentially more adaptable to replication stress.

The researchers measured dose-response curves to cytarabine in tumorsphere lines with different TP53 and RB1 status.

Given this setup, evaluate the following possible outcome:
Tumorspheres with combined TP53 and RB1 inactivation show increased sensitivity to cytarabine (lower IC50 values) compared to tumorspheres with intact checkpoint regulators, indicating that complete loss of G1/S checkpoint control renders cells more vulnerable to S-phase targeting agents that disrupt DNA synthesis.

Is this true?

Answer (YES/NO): NO